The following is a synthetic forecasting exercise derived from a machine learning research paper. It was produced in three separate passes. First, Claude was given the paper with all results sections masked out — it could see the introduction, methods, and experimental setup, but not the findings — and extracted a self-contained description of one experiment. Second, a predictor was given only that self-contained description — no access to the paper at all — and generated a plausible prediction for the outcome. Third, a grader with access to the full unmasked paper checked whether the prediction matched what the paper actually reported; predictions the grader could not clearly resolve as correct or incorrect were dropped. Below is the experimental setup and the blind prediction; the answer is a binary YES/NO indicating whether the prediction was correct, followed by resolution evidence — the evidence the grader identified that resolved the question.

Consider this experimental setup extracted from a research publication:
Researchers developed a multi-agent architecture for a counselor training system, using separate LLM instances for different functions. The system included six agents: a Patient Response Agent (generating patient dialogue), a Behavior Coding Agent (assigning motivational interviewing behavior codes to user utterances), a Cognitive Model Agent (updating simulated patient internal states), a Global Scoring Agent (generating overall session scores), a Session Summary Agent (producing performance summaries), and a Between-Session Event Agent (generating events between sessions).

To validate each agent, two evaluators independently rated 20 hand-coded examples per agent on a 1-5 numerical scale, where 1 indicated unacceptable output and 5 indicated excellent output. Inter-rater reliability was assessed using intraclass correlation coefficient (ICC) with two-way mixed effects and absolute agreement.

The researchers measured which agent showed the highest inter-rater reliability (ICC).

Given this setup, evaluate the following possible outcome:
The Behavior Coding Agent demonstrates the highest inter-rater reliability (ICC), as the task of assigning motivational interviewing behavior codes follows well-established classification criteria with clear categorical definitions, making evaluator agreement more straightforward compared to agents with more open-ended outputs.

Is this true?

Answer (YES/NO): NO